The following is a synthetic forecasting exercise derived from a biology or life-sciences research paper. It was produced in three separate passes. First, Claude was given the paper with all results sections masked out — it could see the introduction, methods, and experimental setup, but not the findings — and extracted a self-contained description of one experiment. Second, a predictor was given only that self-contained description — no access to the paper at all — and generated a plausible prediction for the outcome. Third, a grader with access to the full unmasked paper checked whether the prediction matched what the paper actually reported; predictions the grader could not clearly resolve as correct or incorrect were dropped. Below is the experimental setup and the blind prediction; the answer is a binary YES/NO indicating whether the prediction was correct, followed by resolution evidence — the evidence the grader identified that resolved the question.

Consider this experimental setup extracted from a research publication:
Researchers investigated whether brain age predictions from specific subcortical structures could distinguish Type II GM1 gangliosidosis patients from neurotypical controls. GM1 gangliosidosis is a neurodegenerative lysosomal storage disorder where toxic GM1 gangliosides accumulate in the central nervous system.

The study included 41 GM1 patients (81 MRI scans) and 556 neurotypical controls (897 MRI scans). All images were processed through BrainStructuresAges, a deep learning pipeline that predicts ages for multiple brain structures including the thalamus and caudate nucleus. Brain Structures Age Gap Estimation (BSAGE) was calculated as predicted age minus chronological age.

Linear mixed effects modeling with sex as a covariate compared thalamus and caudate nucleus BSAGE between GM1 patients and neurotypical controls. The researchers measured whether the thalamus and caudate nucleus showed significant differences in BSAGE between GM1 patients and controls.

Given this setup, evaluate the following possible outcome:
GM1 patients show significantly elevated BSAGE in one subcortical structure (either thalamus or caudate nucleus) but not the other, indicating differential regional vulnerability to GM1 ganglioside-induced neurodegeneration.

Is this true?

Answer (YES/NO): NO